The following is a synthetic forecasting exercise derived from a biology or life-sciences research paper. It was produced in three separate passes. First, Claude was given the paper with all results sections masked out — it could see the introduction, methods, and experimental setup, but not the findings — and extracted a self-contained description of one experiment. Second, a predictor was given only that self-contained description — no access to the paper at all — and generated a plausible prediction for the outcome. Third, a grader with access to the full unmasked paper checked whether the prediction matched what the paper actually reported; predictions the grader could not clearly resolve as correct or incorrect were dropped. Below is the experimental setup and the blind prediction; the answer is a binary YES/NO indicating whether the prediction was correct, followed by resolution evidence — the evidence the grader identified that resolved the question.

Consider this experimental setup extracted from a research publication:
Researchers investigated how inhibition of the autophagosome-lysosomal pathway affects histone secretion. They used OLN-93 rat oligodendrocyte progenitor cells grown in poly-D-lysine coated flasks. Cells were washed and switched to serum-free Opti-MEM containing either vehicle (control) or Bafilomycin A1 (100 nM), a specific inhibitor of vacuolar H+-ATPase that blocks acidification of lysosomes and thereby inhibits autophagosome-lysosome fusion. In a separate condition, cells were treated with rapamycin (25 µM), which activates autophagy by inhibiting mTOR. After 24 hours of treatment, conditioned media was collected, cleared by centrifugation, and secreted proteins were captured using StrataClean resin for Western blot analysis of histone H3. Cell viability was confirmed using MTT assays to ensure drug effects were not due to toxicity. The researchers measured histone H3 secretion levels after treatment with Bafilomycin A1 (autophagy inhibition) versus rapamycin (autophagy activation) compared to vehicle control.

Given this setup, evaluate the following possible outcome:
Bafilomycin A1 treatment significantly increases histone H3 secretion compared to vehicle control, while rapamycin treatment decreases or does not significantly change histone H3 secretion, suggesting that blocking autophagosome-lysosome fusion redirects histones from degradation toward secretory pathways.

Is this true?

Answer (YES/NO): YES